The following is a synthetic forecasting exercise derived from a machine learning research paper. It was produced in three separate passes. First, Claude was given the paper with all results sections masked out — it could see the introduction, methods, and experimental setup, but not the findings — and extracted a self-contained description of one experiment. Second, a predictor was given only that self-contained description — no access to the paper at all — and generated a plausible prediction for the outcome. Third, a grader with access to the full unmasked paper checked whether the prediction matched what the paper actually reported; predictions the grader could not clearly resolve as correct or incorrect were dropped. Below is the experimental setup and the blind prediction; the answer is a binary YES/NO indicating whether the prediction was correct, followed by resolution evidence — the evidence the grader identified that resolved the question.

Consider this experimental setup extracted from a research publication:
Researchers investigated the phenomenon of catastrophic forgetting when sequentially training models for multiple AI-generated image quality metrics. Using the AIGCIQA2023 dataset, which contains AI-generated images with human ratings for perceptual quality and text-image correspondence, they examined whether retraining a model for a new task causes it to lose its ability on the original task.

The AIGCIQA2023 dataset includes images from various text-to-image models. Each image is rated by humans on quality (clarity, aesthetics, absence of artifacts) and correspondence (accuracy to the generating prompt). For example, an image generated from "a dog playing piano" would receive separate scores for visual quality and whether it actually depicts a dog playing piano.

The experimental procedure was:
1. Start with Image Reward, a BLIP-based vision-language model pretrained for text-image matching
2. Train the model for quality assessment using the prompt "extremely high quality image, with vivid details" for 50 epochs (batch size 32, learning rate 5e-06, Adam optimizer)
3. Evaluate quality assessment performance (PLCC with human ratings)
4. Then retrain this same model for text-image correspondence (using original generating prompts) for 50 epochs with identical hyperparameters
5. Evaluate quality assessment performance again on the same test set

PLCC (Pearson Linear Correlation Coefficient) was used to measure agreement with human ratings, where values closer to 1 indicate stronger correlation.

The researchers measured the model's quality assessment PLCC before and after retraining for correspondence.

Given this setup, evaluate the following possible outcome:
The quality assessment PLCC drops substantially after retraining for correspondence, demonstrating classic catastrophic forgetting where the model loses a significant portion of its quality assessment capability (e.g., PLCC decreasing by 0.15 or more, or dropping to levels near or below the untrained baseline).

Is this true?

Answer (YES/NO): YES